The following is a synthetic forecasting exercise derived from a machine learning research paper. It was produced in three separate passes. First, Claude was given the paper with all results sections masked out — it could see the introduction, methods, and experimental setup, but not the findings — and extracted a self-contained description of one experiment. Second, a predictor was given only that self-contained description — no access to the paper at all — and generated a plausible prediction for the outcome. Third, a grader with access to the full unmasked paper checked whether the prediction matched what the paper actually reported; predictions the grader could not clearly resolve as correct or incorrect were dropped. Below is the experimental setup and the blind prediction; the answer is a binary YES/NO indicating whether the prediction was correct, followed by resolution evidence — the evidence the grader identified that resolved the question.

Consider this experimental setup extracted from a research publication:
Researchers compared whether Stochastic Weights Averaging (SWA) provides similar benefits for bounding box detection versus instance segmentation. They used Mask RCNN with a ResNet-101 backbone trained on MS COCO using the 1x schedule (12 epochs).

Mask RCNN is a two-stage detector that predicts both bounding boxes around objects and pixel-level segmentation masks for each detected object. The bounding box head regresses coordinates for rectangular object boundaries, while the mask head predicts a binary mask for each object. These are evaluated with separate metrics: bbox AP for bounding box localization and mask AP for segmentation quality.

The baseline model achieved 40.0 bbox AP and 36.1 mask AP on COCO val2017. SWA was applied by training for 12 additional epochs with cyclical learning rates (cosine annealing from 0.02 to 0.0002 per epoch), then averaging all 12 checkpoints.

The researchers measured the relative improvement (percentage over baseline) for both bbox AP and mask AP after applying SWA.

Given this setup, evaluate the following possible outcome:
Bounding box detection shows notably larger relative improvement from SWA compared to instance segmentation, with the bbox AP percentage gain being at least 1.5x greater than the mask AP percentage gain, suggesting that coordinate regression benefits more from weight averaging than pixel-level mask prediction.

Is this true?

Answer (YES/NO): NO